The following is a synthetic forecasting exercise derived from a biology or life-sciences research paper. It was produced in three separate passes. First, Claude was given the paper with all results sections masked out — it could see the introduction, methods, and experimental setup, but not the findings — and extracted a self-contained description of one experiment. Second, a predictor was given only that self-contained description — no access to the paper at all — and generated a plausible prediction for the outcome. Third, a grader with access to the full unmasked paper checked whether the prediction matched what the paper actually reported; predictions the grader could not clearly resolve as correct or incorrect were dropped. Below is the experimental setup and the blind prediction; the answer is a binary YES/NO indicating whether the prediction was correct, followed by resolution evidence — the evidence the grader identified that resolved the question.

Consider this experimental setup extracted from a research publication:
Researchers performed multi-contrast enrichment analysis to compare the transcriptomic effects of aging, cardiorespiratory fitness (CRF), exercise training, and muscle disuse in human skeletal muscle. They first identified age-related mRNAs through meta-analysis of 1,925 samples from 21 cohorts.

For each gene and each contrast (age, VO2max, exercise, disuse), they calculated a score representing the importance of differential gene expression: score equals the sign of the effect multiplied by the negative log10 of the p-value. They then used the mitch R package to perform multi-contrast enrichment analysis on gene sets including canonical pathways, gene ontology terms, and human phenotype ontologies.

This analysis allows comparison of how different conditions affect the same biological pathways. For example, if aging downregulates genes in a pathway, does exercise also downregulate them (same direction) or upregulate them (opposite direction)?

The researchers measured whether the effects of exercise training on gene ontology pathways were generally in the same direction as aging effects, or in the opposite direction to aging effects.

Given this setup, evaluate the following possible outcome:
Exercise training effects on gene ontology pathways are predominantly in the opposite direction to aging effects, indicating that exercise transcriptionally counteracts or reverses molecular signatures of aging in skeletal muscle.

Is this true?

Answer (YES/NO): YES